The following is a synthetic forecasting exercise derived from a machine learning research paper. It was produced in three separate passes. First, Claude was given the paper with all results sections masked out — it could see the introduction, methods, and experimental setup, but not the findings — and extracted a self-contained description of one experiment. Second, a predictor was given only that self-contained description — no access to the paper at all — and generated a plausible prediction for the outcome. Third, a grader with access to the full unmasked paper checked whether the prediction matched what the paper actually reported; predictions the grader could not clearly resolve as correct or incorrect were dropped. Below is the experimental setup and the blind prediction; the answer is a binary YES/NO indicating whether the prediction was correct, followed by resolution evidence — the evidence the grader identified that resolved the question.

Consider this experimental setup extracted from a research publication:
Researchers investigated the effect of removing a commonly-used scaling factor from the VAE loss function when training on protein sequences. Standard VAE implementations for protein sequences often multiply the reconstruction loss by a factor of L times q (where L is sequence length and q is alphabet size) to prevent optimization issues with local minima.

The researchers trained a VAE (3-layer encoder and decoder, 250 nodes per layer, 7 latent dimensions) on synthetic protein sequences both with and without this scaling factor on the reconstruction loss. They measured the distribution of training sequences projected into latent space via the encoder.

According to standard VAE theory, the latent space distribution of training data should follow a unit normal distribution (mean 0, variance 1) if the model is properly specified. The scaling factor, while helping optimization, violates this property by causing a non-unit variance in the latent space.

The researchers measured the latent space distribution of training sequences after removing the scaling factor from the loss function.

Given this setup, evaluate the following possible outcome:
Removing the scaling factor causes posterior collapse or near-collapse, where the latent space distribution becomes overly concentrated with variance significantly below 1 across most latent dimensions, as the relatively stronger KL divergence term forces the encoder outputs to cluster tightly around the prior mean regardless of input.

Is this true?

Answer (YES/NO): NO